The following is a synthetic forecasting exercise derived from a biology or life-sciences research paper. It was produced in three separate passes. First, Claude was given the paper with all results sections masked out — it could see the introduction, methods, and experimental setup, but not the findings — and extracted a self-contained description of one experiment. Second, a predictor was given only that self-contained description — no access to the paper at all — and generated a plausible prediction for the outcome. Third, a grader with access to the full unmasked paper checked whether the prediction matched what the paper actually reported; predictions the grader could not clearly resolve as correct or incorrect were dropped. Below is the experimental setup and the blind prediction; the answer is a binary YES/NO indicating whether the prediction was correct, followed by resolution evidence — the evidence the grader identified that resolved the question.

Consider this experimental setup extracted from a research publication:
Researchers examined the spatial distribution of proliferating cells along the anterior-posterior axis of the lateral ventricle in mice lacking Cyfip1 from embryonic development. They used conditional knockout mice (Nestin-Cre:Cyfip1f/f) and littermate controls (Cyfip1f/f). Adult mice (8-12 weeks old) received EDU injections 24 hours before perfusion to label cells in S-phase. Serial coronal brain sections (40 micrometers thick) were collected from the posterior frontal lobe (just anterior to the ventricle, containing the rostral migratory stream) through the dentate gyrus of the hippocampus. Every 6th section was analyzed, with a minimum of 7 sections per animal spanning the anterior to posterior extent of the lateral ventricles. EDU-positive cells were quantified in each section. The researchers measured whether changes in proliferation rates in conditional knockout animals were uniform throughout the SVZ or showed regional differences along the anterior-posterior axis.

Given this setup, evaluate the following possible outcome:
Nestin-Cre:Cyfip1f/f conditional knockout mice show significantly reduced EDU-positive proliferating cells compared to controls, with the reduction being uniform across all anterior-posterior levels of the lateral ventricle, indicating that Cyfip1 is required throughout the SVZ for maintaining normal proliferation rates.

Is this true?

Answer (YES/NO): NO